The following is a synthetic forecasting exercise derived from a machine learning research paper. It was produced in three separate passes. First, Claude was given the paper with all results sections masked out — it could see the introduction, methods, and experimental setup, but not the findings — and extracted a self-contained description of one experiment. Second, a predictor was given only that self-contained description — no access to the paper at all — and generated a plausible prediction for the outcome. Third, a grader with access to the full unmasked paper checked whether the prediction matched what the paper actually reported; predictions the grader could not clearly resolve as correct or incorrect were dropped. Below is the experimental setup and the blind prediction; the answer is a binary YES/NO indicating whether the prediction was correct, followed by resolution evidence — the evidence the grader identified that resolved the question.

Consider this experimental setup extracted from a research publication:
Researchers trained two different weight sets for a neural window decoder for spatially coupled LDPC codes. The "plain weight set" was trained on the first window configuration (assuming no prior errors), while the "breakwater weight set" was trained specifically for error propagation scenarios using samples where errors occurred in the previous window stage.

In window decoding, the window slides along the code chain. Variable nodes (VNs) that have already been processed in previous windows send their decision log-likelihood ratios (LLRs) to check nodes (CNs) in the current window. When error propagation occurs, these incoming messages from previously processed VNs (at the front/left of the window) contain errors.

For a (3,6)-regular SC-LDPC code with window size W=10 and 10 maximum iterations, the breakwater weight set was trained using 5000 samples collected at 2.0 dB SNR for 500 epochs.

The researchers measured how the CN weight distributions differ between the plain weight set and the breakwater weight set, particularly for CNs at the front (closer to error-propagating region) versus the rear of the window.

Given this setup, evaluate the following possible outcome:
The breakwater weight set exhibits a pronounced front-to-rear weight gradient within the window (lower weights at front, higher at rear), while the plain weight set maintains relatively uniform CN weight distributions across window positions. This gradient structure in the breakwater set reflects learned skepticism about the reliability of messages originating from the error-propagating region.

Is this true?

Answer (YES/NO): NO